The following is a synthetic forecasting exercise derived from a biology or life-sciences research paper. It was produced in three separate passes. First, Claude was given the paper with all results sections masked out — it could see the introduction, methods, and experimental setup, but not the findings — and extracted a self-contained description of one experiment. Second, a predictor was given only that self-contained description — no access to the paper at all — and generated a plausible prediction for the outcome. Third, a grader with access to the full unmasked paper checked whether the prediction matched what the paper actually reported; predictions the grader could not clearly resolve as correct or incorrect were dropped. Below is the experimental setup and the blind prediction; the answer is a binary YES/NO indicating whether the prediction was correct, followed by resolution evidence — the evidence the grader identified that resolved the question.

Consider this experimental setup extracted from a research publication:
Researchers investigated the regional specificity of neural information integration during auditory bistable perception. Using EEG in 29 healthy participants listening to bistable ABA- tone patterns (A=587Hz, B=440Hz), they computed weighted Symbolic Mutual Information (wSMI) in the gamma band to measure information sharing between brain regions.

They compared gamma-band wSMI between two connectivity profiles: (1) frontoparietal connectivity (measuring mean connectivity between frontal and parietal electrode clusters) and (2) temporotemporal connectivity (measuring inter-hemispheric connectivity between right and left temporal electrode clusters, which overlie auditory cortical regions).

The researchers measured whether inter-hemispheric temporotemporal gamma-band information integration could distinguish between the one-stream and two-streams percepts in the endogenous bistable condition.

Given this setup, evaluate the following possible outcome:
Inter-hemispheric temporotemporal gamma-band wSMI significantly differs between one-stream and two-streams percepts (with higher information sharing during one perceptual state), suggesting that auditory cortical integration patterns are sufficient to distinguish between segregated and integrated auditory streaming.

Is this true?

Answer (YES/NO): NO